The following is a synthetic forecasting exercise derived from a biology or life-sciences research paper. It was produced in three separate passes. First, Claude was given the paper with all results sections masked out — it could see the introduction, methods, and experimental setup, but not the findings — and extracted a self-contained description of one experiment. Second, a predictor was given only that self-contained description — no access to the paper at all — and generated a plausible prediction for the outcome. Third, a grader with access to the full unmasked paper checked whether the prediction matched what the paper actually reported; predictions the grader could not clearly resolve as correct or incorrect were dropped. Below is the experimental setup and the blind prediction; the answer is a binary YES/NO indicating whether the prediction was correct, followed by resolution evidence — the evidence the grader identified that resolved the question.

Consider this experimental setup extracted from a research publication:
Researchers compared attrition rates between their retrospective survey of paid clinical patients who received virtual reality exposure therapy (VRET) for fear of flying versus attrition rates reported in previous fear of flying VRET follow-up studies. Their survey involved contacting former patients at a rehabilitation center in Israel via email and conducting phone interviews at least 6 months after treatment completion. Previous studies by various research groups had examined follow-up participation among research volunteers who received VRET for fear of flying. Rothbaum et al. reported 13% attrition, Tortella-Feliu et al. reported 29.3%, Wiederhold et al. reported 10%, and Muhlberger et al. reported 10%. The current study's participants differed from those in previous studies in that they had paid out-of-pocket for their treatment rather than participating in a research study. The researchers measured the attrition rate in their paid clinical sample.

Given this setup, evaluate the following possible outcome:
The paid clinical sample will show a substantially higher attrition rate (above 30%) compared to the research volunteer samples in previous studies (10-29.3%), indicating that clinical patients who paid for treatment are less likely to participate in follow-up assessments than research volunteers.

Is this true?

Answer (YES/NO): YES